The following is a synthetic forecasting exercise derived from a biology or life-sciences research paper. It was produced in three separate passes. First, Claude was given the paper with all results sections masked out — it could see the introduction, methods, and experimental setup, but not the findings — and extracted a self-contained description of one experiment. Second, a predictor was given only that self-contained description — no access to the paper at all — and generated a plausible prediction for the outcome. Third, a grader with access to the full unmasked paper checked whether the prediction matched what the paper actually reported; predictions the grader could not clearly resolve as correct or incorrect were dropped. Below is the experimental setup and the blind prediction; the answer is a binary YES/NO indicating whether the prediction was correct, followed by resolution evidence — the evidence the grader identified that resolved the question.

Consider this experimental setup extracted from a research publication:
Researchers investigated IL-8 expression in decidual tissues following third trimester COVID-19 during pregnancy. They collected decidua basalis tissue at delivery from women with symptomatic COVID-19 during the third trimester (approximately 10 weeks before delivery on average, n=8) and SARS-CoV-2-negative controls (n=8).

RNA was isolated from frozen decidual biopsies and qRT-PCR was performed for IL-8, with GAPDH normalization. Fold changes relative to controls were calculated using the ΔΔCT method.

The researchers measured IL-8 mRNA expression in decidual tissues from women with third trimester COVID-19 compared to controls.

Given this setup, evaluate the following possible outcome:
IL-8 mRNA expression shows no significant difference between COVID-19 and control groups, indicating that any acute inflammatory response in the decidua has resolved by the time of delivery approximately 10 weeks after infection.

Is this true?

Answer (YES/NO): NO